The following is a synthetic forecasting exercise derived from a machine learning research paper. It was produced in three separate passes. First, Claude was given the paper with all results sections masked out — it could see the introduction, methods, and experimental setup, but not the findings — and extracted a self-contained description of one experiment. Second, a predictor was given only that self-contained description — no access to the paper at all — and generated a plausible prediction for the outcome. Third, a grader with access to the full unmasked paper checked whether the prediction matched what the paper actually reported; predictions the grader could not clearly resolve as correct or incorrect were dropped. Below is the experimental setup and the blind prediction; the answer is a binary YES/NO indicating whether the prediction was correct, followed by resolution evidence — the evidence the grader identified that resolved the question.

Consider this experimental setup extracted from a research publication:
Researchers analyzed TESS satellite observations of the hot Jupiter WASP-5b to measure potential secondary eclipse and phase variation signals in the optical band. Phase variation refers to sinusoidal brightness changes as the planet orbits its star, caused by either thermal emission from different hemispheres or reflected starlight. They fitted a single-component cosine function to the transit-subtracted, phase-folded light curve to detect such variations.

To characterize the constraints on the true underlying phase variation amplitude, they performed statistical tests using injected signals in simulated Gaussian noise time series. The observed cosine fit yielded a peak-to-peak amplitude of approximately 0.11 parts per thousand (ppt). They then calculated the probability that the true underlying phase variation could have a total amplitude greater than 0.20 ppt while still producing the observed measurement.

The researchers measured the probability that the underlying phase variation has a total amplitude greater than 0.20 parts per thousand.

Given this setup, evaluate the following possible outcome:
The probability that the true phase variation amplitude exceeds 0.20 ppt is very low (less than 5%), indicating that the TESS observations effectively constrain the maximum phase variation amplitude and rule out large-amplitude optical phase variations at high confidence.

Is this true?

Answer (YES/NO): YES